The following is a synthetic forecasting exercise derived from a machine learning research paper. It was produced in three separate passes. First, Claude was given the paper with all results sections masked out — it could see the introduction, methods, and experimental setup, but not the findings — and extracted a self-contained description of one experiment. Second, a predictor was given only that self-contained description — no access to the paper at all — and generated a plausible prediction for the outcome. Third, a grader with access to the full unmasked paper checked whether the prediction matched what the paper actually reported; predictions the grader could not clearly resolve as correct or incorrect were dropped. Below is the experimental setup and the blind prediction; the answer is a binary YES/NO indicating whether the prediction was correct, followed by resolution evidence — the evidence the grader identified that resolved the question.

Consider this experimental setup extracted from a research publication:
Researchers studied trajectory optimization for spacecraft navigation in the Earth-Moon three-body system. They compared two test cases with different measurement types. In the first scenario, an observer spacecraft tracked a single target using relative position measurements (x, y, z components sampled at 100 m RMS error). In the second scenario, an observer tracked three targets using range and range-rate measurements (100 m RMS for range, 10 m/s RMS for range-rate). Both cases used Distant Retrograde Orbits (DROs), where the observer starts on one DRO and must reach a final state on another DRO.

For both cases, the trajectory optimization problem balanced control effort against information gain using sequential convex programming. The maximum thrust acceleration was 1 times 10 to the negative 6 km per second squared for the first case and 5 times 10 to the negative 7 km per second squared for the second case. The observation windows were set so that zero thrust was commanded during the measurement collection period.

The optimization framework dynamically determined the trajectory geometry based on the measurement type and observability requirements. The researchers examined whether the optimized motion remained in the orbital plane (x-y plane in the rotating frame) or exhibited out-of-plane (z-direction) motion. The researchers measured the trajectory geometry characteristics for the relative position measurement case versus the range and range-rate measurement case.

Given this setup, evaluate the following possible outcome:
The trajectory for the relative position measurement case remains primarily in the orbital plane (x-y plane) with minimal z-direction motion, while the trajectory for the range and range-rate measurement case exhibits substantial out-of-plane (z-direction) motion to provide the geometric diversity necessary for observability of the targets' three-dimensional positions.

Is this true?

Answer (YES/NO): YES